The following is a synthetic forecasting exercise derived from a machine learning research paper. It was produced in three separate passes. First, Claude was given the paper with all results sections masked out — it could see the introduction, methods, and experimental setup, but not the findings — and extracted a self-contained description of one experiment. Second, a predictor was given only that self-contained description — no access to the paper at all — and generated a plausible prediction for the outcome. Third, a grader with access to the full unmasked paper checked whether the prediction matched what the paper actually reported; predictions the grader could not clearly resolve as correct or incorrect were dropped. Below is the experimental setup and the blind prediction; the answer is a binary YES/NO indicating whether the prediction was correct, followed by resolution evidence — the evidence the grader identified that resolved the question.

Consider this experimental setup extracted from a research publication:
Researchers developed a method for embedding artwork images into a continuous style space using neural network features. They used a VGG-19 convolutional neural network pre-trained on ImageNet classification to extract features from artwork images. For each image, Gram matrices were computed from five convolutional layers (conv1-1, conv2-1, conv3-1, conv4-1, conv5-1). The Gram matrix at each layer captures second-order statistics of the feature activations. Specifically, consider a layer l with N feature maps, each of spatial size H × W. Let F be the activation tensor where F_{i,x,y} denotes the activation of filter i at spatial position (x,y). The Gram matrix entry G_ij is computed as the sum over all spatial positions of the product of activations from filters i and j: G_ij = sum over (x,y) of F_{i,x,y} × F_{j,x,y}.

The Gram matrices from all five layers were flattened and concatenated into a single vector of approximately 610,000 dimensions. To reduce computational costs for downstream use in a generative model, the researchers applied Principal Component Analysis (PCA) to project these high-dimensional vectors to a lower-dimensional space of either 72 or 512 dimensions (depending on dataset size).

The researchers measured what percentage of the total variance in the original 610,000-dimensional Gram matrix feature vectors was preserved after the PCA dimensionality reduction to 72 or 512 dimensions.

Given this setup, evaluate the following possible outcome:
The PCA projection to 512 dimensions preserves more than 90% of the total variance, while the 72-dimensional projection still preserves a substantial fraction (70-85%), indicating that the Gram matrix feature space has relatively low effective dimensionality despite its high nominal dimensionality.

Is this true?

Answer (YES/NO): NO